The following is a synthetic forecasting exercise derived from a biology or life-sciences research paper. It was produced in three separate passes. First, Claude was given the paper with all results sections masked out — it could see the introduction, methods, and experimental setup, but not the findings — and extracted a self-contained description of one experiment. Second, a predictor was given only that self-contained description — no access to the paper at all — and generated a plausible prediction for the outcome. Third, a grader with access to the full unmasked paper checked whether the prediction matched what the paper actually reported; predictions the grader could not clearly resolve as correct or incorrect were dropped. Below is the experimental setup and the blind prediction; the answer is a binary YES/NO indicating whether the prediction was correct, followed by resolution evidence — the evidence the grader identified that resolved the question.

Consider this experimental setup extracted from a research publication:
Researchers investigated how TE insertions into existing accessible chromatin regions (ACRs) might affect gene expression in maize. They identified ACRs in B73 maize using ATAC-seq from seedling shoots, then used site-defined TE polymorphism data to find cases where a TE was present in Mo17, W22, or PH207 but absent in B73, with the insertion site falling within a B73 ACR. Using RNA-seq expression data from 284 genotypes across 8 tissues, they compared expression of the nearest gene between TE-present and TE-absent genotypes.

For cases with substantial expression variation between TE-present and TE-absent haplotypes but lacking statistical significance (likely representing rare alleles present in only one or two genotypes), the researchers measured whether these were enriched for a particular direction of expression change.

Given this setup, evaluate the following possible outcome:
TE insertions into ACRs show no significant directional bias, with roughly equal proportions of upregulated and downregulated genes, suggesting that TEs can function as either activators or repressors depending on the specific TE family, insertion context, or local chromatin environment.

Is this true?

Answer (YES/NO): NO